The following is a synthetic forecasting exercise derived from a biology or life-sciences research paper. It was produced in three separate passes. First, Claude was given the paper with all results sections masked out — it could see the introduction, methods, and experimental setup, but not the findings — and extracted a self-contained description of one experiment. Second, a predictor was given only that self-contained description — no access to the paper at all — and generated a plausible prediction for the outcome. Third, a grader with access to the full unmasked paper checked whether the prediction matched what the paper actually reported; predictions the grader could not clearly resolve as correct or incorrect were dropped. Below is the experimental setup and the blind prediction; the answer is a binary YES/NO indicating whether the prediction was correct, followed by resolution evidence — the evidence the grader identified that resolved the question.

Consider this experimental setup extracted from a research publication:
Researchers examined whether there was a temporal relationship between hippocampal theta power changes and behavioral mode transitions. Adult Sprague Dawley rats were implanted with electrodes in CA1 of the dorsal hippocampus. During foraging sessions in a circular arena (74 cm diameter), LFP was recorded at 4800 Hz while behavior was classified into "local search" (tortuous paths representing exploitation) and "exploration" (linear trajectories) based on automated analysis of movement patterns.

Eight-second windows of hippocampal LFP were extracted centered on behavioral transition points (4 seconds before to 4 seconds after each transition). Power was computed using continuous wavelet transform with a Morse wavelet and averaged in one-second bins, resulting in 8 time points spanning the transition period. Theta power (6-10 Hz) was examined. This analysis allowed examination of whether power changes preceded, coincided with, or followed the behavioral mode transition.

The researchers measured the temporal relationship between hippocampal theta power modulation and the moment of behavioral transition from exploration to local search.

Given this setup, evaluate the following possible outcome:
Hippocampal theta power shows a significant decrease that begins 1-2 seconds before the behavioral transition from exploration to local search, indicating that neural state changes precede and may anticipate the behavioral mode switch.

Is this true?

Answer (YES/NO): NO